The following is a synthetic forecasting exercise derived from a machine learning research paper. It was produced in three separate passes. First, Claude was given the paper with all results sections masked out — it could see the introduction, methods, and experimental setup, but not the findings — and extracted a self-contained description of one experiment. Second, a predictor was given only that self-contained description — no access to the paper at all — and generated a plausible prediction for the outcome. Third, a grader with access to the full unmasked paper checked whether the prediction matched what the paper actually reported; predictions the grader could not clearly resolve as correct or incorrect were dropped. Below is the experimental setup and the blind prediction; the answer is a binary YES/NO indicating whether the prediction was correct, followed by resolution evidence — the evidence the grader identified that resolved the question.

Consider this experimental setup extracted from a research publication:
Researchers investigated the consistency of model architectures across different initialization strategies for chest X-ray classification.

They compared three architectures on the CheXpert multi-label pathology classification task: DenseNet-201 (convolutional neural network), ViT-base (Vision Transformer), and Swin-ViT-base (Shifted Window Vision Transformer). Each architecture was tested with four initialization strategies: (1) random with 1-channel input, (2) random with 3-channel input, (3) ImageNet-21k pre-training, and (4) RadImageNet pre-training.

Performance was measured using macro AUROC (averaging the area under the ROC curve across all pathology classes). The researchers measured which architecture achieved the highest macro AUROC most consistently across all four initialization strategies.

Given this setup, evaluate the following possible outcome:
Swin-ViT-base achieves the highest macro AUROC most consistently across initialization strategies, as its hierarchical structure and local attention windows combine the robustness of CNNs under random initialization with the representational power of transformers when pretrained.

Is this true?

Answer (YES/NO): NO